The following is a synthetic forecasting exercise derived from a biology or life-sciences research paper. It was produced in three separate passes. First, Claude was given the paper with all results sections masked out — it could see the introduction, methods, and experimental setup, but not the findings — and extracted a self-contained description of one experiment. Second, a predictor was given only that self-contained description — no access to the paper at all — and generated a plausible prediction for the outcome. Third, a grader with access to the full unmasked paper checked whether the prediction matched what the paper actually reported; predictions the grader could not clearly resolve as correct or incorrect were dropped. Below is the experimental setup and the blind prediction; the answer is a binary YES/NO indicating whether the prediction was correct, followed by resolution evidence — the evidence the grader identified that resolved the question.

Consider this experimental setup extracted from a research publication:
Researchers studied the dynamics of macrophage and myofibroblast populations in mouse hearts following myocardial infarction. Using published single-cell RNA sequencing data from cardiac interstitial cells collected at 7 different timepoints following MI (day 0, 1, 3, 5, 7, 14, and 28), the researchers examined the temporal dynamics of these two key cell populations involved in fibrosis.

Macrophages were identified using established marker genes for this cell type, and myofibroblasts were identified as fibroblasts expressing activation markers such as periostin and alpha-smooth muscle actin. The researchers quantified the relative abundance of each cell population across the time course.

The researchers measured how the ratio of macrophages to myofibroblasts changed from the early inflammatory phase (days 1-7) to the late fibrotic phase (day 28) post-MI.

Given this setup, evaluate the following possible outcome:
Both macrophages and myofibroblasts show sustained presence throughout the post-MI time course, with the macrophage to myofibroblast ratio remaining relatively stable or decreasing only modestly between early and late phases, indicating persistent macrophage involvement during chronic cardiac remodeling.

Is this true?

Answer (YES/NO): NO